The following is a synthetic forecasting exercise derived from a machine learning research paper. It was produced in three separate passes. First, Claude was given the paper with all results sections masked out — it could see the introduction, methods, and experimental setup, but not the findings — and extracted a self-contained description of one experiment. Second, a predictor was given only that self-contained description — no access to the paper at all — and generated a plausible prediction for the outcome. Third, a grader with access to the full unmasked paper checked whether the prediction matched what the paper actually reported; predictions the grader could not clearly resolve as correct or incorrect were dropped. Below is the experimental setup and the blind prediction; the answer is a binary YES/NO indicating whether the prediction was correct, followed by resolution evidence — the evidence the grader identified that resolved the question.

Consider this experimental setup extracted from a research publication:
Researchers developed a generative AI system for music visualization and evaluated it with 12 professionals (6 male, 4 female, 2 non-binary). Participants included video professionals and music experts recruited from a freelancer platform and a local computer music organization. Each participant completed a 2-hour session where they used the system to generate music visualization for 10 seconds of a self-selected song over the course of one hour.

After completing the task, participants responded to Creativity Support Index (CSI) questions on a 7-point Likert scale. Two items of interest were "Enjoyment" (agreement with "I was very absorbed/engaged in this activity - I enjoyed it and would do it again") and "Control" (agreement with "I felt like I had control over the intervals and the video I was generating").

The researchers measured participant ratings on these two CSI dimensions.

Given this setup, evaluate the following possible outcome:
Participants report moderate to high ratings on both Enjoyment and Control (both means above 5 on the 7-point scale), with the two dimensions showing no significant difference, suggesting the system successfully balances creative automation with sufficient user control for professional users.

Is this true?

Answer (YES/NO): NO